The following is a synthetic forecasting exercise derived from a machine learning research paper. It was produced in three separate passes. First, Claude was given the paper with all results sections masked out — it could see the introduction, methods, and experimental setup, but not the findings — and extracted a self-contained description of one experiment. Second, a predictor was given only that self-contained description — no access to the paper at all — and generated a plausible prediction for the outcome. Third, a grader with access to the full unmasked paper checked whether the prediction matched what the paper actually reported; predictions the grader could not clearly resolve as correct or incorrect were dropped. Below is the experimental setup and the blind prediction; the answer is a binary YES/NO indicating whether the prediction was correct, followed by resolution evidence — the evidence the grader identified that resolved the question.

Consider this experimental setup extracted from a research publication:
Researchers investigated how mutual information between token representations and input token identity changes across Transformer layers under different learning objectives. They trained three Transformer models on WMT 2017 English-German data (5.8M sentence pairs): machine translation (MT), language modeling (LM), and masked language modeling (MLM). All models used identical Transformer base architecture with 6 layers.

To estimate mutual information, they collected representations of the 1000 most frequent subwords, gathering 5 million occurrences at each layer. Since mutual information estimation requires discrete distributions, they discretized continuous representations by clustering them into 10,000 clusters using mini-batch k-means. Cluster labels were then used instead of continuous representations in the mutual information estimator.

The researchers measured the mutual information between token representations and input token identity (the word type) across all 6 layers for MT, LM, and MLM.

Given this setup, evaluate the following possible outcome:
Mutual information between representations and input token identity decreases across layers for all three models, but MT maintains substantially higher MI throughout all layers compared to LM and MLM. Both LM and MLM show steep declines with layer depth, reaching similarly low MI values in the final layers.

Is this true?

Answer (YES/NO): NO